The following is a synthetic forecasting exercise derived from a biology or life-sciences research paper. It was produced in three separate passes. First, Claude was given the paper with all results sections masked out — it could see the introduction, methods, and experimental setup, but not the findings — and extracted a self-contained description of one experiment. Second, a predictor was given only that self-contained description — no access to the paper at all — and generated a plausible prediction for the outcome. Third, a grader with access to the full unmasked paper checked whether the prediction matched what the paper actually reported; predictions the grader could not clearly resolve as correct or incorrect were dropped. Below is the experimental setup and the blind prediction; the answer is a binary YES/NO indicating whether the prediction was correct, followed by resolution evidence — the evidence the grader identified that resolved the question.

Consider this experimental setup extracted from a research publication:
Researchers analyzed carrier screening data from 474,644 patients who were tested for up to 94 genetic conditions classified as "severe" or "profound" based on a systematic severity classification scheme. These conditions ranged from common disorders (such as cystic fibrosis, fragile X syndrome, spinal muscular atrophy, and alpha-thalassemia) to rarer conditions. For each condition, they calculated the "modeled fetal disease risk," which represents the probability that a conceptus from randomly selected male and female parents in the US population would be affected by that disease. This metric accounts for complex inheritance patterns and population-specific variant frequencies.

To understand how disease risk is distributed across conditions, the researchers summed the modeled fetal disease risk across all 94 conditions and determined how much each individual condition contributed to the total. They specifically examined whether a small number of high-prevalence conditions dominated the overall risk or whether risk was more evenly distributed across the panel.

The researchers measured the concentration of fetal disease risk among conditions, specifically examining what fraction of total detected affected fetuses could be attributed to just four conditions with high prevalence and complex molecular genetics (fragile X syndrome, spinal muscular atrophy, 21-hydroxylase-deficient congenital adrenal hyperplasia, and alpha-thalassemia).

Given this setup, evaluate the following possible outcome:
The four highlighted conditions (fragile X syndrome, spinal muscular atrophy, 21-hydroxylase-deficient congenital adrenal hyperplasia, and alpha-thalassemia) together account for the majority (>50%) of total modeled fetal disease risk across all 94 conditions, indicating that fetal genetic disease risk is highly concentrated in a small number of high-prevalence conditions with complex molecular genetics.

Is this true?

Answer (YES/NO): NO